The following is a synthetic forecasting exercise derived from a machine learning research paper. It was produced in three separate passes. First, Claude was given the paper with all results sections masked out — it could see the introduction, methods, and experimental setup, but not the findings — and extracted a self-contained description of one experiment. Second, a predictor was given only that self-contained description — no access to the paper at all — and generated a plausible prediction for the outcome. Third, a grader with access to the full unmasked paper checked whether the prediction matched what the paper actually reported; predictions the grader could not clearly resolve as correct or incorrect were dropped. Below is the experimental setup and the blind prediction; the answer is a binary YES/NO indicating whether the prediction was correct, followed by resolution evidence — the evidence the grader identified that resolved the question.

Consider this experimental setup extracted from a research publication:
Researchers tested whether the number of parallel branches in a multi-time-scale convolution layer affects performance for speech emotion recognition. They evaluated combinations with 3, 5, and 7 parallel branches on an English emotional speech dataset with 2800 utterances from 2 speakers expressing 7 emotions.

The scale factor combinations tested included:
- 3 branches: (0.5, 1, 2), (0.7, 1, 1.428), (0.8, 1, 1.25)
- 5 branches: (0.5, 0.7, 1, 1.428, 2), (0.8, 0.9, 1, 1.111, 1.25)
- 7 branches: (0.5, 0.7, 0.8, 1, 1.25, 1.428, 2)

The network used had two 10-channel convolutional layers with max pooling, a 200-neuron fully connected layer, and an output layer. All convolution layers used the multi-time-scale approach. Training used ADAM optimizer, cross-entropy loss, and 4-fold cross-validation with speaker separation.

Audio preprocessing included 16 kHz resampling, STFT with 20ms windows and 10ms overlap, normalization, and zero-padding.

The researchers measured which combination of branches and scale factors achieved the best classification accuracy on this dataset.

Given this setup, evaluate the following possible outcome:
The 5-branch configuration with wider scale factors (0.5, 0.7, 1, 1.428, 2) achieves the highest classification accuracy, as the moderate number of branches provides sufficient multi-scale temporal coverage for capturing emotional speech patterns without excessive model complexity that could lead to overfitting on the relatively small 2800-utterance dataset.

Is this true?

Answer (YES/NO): YES